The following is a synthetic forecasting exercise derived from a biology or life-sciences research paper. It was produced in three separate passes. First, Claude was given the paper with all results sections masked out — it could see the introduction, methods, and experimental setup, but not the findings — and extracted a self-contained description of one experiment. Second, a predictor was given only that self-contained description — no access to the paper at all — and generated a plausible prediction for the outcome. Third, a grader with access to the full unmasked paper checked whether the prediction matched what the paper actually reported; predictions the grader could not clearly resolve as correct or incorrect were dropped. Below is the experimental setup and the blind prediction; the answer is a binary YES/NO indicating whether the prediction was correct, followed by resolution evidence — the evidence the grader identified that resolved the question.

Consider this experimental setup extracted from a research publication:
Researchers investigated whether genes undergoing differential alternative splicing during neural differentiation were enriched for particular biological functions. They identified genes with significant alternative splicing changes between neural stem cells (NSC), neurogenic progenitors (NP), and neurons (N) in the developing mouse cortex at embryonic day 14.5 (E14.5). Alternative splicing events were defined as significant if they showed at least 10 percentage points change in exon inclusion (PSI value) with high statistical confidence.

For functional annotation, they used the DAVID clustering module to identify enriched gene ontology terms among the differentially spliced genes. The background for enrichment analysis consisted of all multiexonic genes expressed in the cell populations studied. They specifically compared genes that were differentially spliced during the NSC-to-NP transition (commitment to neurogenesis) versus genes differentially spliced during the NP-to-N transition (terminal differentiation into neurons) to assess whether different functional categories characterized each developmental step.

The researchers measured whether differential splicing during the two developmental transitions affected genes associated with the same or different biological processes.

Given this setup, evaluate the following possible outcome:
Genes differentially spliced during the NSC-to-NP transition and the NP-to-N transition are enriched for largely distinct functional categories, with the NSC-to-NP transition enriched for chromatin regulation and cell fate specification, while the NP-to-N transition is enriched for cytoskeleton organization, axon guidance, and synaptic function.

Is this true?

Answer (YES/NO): NO